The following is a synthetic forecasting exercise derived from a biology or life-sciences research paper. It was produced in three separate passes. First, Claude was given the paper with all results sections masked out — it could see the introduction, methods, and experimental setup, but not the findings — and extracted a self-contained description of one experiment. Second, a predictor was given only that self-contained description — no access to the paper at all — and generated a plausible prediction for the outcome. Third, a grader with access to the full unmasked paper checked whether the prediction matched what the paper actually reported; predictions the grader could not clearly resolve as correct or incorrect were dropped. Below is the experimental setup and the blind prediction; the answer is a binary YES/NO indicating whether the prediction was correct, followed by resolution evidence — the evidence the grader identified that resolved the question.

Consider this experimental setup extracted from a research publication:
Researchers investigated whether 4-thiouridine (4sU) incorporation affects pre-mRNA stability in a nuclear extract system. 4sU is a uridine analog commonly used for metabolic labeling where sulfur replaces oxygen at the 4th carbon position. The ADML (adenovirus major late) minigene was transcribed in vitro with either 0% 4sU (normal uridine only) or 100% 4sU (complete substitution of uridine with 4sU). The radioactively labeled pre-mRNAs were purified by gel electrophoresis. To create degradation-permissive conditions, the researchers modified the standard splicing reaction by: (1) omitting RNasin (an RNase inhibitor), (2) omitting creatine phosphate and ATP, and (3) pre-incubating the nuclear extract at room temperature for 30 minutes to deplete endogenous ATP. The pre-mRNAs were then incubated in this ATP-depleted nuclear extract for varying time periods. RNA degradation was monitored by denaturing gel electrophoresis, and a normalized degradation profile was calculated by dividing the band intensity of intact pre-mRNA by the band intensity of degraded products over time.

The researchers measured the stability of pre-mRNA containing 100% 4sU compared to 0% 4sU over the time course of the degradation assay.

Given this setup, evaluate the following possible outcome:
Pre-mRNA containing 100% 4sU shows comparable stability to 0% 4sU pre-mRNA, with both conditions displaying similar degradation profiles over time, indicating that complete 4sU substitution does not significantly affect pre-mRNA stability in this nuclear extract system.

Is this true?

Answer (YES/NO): NO